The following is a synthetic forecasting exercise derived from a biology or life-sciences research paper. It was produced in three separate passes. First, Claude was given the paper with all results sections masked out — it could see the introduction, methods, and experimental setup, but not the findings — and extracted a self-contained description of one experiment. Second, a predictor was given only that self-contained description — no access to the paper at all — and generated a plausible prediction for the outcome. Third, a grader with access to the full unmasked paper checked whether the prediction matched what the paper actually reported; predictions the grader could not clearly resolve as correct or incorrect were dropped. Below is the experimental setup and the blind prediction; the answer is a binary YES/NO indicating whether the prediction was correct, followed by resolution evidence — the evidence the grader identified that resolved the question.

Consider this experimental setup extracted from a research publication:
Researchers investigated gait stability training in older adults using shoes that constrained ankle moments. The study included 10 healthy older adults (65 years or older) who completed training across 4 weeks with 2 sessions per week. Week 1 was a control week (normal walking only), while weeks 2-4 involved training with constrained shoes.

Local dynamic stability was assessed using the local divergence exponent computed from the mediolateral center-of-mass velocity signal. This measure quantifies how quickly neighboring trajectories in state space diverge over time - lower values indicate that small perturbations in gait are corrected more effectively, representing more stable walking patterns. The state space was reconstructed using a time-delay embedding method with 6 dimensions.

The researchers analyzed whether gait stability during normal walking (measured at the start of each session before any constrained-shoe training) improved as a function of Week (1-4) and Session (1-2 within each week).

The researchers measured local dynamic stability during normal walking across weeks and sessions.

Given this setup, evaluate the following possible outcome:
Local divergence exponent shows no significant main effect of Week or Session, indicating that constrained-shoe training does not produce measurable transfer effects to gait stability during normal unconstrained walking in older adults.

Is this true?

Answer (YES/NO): NO